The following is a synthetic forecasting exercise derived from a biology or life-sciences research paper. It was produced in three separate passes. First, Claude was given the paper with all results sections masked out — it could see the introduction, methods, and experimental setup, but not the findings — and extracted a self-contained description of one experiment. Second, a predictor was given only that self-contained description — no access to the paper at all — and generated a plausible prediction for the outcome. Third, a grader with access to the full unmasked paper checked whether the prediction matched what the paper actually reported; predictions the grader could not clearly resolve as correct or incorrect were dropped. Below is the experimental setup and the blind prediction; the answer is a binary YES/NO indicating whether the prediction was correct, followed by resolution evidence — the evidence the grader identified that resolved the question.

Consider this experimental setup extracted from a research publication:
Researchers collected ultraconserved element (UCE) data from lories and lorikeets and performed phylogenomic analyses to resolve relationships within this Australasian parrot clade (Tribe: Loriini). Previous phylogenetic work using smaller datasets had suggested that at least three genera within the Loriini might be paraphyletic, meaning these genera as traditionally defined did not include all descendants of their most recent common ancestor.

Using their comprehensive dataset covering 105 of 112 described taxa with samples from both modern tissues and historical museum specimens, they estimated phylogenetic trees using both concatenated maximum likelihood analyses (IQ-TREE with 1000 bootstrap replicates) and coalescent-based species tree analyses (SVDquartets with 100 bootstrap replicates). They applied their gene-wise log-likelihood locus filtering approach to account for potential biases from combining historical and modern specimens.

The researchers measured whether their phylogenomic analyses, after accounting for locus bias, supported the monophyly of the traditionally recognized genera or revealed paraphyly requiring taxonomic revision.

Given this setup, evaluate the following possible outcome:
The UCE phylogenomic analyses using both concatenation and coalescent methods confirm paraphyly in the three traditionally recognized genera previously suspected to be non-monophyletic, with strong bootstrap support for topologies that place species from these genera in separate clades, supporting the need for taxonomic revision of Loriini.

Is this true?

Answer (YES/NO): NO